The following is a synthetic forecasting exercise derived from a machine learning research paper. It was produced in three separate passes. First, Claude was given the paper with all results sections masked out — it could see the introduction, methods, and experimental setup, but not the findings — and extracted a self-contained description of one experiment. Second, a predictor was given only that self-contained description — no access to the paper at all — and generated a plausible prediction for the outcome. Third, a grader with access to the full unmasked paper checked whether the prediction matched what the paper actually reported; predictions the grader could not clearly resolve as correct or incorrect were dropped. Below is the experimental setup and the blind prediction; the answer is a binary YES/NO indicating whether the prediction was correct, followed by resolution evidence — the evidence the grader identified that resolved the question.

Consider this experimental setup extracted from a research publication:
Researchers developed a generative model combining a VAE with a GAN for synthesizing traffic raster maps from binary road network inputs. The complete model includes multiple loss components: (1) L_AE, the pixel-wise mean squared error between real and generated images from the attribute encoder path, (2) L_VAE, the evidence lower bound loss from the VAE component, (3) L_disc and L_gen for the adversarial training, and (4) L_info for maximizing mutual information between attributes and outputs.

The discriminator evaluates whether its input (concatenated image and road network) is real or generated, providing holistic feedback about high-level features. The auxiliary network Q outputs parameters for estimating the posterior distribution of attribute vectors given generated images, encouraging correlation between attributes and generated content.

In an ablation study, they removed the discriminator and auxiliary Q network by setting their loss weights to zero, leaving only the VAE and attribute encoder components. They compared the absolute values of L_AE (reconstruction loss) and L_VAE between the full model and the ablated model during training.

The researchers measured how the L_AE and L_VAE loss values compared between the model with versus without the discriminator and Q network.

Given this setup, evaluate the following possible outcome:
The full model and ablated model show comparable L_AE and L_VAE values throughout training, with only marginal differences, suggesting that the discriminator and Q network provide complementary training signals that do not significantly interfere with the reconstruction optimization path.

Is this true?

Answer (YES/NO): NO